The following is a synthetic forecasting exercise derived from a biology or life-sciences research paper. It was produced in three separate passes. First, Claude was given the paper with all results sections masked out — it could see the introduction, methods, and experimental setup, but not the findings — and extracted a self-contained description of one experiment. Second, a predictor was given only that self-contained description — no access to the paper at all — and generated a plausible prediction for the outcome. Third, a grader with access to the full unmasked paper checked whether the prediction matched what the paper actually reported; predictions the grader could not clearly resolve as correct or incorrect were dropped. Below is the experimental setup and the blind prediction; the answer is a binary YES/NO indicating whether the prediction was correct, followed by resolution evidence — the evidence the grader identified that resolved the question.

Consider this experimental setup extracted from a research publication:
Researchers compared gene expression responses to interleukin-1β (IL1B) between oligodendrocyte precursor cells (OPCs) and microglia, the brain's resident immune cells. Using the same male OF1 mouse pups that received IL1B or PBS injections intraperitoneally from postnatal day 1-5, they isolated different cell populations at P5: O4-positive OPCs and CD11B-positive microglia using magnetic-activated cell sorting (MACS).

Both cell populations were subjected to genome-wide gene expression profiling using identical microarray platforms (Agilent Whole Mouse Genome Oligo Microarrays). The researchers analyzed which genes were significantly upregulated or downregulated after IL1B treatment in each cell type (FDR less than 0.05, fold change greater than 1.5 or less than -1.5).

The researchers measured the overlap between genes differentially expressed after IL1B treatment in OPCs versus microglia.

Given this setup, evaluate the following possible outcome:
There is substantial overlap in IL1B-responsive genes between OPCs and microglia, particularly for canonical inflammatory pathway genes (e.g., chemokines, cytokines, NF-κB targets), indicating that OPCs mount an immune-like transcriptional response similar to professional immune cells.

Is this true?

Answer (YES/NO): NO